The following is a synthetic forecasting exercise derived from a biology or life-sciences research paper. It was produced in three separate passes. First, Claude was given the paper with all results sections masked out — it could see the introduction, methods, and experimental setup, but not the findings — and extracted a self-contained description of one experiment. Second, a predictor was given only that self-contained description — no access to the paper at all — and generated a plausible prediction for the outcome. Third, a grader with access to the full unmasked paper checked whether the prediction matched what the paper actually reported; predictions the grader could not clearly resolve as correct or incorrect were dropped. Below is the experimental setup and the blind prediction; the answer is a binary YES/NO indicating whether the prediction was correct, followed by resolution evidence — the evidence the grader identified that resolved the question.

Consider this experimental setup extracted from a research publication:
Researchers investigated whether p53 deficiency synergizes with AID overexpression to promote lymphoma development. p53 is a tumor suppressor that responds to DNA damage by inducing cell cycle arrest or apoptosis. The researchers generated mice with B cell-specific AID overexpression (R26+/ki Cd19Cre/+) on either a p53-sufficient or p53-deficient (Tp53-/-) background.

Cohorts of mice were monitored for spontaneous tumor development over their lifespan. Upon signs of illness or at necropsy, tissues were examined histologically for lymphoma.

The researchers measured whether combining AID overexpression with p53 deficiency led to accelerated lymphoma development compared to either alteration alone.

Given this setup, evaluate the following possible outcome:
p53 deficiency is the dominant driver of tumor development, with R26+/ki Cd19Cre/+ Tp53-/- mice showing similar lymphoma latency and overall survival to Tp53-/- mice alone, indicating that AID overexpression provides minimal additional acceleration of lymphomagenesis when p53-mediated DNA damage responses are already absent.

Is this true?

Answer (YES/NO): YES